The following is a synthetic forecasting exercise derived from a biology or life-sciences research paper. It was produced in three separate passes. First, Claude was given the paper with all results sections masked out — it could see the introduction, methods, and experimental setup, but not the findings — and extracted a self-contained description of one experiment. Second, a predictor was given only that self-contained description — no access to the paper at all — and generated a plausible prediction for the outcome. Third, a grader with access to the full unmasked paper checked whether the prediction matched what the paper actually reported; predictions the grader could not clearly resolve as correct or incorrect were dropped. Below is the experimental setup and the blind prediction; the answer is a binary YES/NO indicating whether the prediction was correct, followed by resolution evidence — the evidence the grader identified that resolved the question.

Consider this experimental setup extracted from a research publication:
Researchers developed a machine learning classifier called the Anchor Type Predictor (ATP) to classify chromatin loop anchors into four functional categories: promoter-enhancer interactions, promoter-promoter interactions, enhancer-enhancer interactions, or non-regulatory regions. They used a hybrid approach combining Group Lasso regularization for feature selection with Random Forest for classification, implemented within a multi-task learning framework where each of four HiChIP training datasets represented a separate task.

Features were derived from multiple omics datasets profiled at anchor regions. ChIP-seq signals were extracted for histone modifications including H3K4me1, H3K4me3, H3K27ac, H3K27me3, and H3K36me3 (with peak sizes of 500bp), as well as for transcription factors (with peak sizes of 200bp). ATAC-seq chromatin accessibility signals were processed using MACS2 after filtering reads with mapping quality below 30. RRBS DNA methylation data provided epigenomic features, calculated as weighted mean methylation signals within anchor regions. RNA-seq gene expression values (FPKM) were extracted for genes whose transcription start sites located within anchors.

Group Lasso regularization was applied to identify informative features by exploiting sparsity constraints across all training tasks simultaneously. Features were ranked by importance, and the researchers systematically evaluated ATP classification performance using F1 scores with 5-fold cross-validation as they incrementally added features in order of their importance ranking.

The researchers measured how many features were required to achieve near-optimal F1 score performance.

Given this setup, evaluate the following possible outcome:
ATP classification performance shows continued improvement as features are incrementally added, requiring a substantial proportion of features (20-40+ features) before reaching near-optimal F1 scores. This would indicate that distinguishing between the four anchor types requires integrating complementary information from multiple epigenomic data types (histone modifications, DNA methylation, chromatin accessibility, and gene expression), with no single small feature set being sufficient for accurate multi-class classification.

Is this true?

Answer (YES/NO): NO